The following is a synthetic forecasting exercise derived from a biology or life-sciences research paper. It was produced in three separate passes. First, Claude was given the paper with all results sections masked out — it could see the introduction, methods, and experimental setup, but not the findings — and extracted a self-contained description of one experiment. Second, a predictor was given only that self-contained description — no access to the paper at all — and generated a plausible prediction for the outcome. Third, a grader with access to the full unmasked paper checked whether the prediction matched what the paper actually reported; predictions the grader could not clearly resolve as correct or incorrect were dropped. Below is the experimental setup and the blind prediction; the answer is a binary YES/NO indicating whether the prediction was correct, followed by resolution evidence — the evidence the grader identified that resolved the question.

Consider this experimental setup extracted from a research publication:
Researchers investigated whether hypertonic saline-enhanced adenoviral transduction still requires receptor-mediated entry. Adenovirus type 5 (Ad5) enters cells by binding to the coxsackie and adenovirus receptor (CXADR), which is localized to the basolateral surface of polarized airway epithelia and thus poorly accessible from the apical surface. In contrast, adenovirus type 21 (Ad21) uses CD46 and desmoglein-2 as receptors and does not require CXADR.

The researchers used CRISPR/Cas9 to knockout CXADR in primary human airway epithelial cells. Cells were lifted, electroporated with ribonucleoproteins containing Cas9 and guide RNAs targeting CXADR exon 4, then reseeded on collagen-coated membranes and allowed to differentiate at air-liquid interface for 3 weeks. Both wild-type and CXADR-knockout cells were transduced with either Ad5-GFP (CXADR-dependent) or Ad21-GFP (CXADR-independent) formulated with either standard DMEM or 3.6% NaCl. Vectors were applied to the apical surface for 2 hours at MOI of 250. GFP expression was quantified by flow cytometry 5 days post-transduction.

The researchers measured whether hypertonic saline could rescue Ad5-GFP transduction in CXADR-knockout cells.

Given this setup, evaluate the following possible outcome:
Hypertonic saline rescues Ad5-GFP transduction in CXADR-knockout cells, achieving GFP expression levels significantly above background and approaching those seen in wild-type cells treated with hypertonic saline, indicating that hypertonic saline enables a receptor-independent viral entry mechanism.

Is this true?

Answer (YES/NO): NO